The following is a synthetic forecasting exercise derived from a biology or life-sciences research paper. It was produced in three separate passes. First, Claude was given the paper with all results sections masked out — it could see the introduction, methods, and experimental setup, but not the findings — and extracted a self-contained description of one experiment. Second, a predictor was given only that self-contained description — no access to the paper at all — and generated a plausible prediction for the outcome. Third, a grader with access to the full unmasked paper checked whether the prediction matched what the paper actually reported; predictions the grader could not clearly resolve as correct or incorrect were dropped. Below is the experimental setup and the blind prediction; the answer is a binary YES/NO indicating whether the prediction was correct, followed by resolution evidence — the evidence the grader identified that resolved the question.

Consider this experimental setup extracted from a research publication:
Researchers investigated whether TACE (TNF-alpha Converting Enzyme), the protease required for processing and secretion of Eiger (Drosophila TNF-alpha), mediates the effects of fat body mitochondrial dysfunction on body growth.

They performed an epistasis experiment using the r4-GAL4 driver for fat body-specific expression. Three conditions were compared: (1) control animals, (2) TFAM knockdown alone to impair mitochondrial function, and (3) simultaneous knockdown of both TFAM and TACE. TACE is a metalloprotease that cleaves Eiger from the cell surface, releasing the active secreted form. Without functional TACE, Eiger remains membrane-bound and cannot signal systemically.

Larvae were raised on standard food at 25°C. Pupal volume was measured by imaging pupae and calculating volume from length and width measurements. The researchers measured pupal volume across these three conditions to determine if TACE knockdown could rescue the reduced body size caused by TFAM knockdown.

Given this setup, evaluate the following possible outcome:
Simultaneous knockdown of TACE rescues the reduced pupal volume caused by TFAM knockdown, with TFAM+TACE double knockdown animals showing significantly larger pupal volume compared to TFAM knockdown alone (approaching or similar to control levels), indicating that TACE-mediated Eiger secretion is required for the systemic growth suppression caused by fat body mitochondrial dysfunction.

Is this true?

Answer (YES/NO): NO